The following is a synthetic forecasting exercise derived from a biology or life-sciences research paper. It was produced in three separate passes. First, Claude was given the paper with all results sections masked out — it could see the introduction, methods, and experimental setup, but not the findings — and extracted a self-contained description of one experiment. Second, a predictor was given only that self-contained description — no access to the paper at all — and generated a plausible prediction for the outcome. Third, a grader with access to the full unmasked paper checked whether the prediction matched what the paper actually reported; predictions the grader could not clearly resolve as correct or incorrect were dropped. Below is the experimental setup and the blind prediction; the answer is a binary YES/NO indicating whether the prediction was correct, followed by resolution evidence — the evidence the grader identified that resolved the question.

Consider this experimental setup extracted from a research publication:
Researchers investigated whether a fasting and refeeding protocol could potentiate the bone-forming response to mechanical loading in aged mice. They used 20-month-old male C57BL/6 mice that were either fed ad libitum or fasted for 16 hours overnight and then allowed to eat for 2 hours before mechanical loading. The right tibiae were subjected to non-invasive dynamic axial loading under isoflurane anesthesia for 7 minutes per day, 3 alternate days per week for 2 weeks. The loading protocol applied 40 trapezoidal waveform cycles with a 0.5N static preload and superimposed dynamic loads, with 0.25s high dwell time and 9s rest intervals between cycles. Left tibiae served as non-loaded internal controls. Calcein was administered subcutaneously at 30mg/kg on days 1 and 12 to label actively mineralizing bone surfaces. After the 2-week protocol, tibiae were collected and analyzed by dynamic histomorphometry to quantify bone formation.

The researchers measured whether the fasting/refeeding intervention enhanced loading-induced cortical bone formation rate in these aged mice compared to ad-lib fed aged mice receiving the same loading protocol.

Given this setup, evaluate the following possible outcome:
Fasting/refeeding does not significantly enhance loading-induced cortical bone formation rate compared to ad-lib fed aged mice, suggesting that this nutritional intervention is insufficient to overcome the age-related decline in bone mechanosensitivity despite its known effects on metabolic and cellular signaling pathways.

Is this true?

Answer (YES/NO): YES